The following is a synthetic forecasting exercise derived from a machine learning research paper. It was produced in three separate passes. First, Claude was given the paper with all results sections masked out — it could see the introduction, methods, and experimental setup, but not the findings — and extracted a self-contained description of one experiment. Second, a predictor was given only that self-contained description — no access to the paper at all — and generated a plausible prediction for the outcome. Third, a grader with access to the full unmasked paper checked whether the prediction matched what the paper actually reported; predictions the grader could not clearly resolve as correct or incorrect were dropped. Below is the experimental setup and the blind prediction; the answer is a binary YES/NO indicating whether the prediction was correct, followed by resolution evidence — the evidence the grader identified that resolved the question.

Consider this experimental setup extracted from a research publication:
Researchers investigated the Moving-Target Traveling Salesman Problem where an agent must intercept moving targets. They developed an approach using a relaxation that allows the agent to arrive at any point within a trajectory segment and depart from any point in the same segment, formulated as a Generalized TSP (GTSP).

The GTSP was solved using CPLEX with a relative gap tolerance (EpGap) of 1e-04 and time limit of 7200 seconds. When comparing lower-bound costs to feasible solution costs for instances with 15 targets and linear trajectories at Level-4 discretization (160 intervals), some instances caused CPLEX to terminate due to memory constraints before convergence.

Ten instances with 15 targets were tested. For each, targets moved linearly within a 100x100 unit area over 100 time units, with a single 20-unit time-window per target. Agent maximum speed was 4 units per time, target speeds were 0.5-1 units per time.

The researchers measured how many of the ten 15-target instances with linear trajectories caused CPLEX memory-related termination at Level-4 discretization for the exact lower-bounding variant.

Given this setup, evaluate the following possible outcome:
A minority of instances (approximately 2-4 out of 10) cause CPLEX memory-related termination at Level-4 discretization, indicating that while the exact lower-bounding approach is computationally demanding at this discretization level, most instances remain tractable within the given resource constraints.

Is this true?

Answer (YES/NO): YES